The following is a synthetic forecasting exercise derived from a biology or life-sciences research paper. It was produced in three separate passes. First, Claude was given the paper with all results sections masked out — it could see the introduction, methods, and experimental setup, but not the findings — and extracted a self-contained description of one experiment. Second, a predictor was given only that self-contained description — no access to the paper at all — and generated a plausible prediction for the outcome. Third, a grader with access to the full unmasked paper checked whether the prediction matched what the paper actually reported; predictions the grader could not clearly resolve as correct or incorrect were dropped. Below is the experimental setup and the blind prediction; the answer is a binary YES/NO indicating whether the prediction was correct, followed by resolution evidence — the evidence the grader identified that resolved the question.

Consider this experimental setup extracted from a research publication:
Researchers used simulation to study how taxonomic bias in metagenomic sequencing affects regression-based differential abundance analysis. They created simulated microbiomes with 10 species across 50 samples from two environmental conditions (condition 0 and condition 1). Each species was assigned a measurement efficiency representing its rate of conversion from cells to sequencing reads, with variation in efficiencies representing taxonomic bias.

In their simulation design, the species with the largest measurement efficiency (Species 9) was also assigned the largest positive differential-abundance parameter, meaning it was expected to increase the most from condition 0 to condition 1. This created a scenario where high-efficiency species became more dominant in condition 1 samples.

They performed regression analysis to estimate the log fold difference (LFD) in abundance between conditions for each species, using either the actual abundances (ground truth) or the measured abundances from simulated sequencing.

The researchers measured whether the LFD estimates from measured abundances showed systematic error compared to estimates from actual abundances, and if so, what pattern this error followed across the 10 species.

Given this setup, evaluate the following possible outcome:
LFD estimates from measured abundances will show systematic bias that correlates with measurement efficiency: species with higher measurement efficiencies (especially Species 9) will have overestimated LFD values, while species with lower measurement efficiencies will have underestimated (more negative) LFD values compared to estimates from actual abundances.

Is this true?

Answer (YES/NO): NO